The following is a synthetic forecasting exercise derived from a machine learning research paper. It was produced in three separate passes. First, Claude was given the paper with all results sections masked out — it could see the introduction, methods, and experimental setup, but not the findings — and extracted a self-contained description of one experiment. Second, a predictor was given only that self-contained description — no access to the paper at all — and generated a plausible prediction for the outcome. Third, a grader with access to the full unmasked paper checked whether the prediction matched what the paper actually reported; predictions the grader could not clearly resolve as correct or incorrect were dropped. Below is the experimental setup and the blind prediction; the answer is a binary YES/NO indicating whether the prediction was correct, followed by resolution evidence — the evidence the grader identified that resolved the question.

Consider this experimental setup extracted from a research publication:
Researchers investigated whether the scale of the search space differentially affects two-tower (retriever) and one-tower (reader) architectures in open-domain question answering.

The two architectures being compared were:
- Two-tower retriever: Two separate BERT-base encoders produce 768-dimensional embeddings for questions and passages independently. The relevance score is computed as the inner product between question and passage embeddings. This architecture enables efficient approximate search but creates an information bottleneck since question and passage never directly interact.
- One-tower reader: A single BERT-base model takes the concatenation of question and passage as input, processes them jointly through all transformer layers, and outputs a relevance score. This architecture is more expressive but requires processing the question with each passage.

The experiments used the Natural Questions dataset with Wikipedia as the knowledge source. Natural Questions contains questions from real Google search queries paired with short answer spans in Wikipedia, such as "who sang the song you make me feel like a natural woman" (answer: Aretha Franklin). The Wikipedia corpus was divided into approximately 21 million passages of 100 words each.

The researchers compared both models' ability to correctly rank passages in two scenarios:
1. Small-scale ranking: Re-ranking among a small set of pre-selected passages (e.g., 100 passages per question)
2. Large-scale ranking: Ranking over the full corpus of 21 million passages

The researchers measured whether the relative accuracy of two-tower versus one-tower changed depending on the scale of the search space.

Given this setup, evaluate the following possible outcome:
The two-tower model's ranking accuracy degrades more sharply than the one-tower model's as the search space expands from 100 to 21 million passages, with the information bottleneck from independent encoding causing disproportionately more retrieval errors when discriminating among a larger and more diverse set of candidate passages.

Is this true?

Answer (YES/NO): NO